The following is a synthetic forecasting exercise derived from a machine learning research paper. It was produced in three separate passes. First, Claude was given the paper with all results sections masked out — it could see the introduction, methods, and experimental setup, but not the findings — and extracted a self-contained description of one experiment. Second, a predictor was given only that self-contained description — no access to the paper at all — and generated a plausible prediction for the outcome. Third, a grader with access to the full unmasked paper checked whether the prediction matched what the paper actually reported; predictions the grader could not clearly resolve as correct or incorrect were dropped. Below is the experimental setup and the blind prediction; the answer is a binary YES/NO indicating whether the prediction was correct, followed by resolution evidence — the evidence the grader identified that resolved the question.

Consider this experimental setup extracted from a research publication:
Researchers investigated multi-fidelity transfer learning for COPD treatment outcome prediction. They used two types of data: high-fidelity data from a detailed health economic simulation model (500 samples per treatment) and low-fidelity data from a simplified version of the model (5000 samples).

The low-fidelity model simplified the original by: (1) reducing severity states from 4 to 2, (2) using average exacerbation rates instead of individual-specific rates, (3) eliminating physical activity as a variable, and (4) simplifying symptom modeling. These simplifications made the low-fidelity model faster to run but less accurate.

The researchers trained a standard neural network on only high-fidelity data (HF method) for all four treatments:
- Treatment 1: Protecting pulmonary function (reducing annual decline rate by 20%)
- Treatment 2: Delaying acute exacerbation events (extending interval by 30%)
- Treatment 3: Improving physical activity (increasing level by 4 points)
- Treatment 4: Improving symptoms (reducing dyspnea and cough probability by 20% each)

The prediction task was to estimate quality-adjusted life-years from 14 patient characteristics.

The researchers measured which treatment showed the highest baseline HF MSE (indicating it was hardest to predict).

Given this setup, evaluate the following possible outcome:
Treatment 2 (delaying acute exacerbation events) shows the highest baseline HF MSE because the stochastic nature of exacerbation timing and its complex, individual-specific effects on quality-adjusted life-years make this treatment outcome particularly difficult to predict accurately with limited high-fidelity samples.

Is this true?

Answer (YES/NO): NO